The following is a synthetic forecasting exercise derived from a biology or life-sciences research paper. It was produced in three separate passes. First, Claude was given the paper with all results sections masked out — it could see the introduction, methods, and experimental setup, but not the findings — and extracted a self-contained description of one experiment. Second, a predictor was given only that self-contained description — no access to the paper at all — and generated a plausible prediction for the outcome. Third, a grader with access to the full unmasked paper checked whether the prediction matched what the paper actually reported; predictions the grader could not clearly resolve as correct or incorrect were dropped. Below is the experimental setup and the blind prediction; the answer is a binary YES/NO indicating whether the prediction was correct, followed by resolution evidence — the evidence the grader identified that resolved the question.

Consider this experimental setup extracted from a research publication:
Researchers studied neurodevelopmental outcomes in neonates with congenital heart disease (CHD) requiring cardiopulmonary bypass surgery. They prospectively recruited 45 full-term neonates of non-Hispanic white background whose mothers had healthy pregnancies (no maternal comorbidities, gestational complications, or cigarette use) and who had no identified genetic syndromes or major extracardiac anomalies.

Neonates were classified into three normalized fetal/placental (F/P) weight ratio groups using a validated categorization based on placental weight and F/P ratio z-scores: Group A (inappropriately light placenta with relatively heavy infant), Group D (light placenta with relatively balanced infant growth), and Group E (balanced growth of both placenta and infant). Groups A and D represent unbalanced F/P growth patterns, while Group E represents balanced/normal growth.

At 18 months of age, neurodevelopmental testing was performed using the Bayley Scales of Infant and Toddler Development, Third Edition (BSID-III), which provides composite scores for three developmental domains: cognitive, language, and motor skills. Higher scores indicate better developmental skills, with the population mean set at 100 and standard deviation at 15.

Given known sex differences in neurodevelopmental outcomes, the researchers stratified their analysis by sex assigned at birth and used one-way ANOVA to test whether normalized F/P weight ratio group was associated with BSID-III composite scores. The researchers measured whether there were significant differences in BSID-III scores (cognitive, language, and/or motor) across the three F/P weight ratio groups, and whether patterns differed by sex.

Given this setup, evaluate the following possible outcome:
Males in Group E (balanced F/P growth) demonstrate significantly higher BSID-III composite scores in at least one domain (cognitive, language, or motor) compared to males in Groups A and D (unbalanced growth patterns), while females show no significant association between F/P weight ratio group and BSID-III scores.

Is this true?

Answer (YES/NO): NO